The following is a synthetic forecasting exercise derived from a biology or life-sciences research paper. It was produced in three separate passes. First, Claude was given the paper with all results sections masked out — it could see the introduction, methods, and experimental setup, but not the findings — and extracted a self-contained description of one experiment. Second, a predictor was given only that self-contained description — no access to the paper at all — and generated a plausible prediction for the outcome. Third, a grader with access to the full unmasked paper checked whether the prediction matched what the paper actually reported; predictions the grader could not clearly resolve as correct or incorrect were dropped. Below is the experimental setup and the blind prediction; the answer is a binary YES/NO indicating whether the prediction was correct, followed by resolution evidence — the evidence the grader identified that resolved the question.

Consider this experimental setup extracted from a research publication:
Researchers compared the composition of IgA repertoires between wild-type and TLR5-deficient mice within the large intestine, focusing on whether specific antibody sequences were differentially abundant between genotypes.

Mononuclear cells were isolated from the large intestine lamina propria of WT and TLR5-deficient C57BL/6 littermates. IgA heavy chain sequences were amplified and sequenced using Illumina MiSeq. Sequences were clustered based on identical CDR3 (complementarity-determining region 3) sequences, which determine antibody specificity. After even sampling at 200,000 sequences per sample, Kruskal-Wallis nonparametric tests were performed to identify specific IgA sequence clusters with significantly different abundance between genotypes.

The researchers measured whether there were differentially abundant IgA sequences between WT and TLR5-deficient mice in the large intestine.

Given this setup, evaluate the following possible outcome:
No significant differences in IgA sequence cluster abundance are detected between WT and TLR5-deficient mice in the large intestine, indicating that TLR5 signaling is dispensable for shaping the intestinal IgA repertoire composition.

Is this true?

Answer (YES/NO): NO